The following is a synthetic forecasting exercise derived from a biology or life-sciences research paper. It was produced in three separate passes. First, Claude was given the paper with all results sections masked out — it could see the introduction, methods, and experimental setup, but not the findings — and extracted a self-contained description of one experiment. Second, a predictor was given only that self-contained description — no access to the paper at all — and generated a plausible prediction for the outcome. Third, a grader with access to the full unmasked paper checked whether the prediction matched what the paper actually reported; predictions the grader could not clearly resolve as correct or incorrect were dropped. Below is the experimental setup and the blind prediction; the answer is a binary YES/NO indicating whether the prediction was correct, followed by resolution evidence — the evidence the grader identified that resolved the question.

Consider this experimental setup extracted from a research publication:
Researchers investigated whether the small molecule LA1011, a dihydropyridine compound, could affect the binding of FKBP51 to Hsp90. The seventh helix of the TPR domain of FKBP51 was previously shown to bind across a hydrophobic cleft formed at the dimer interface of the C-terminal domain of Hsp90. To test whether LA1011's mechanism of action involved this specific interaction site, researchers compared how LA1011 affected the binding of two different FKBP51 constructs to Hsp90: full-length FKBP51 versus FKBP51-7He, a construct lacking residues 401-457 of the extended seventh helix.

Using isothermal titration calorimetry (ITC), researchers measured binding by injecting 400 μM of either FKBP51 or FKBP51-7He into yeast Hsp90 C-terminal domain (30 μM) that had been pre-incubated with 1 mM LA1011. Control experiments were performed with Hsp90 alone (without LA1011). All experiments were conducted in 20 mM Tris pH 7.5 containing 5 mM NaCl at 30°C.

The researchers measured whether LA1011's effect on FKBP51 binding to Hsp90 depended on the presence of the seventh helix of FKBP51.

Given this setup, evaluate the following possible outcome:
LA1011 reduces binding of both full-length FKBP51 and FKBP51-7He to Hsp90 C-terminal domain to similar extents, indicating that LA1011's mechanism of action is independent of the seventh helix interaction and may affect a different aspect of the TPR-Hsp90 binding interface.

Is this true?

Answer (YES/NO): NO